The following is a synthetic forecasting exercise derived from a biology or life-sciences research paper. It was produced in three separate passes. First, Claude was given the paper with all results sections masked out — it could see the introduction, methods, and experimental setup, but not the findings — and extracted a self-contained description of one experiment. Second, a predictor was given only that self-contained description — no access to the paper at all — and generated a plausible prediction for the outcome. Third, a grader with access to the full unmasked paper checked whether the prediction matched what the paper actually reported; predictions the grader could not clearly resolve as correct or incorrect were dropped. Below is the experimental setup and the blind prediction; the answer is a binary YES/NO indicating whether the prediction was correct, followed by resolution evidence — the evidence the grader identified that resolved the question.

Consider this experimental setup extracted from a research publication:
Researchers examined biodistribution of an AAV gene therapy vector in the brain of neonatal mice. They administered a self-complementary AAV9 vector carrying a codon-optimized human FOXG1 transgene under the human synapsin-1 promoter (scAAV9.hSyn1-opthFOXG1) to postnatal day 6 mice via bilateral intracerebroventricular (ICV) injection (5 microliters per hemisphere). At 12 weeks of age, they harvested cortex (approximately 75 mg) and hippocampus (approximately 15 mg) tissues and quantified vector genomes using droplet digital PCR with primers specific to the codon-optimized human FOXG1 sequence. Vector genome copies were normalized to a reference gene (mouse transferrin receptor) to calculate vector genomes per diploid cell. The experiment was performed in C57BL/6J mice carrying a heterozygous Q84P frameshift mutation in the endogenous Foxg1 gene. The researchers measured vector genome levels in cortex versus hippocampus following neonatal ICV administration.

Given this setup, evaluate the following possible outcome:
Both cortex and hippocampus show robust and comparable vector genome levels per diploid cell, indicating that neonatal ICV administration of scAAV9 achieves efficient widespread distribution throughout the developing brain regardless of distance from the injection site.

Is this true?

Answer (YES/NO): NO